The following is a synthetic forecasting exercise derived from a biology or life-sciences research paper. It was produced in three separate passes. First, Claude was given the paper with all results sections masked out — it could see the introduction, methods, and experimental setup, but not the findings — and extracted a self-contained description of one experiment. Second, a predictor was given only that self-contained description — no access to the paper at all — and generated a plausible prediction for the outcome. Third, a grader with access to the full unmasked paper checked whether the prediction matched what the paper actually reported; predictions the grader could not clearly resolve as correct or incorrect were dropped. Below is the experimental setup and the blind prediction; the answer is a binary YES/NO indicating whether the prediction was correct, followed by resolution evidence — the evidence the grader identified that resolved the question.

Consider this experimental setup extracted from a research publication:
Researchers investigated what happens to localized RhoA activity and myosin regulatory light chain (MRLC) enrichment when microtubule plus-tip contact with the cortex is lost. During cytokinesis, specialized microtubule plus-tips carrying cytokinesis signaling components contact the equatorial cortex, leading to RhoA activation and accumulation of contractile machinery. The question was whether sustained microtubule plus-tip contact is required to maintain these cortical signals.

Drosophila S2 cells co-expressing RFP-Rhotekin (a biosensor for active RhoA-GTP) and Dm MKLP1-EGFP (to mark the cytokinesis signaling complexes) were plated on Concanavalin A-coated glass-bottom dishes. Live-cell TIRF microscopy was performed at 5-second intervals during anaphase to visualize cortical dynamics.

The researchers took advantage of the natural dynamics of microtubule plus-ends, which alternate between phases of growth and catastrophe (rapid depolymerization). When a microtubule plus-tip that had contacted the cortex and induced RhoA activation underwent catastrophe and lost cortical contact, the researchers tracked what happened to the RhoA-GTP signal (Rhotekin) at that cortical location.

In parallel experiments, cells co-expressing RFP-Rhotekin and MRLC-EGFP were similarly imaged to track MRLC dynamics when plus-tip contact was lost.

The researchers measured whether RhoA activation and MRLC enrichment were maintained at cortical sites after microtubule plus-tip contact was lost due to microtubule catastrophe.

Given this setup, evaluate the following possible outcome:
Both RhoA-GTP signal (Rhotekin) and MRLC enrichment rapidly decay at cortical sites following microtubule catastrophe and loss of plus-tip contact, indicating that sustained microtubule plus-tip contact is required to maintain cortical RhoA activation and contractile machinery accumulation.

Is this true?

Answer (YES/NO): YES